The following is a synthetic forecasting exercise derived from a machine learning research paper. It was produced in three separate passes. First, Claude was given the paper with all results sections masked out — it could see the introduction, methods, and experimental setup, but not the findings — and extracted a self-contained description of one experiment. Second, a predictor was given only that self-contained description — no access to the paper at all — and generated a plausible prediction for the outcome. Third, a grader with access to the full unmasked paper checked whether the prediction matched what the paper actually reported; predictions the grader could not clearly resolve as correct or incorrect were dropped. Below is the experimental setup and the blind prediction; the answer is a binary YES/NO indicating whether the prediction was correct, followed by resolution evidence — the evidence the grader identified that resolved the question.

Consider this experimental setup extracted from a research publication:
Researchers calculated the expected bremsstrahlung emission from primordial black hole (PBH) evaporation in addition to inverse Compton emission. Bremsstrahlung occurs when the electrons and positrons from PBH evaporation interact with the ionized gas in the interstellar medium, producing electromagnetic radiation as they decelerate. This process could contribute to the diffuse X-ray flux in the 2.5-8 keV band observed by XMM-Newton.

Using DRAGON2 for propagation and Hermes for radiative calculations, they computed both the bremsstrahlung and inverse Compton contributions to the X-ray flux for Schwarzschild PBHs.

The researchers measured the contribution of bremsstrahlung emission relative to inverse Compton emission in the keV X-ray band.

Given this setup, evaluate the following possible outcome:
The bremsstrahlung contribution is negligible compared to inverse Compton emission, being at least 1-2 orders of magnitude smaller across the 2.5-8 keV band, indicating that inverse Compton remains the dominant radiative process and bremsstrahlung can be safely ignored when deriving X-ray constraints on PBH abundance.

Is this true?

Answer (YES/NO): YES